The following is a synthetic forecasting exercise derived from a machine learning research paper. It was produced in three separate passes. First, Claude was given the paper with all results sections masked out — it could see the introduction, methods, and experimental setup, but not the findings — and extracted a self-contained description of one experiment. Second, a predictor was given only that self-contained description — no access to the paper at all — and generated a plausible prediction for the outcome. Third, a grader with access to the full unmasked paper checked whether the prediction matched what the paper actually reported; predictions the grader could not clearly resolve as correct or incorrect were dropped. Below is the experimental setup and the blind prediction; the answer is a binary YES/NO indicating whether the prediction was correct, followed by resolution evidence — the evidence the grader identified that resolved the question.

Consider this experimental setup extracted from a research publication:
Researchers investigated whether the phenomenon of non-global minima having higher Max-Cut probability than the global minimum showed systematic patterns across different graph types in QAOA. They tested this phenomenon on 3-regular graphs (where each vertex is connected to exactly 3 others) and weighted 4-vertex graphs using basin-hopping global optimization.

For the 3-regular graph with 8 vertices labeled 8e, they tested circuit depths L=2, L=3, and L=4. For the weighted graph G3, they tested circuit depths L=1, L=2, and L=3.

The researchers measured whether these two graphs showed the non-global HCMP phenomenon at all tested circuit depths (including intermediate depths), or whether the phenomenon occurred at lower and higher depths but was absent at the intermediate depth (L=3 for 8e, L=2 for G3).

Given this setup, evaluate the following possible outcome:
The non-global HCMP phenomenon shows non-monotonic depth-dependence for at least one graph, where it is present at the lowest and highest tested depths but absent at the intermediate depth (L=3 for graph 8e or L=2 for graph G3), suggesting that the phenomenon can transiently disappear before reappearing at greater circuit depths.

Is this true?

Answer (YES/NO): YES